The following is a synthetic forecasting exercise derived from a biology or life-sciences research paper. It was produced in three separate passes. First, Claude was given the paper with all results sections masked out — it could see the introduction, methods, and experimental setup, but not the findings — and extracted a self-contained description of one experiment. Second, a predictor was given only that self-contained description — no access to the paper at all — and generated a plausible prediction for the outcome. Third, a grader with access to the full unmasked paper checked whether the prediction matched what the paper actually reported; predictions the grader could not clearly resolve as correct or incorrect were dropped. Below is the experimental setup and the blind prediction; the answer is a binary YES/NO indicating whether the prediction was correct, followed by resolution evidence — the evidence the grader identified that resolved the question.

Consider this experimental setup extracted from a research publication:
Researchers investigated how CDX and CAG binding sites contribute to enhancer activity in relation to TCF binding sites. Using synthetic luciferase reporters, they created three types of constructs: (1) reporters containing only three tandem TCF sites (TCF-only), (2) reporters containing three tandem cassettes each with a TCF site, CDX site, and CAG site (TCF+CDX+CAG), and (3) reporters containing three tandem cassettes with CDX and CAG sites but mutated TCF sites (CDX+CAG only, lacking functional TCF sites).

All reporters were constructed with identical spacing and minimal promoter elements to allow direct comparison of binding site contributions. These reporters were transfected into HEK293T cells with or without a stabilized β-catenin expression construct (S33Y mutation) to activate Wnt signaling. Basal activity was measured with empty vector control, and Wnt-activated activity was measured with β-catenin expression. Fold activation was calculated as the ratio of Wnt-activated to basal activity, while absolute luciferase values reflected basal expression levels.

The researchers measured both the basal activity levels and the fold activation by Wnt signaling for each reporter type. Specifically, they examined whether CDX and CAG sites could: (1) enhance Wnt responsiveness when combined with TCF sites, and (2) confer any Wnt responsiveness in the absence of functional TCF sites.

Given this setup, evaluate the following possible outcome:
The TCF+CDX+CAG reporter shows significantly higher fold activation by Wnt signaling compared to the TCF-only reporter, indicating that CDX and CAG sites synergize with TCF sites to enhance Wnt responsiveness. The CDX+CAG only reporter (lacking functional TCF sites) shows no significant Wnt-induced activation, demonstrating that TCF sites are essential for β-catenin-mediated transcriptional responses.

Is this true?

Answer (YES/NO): YES